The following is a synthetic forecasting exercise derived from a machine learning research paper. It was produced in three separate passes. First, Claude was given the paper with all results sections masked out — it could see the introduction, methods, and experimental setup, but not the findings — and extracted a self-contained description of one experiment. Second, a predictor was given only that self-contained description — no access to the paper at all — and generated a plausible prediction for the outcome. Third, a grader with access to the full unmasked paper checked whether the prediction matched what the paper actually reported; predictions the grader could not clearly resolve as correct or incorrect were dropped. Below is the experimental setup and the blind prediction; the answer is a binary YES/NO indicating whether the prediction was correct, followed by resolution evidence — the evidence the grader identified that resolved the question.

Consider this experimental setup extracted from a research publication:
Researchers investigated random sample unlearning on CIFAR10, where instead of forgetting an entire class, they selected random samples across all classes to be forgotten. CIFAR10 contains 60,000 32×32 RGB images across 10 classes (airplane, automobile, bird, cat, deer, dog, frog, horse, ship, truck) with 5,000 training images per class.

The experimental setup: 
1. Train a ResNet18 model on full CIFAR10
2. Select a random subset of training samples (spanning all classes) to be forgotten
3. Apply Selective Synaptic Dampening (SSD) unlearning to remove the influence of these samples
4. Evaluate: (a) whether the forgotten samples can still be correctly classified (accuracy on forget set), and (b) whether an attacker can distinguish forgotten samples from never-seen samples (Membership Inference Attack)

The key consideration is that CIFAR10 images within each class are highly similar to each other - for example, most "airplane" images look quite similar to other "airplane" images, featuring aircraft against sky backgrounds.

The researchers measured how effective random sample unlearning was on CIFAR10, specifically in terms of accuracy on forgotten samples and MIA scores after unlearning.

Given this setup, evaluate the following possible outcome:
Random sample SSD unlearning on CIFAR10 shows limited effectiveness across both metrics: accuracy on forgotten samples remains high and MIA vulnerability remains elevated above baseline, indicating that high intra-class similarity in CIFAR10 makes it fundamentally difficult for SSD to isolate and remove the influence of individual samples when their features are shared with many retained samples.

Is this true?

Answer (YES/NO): NO